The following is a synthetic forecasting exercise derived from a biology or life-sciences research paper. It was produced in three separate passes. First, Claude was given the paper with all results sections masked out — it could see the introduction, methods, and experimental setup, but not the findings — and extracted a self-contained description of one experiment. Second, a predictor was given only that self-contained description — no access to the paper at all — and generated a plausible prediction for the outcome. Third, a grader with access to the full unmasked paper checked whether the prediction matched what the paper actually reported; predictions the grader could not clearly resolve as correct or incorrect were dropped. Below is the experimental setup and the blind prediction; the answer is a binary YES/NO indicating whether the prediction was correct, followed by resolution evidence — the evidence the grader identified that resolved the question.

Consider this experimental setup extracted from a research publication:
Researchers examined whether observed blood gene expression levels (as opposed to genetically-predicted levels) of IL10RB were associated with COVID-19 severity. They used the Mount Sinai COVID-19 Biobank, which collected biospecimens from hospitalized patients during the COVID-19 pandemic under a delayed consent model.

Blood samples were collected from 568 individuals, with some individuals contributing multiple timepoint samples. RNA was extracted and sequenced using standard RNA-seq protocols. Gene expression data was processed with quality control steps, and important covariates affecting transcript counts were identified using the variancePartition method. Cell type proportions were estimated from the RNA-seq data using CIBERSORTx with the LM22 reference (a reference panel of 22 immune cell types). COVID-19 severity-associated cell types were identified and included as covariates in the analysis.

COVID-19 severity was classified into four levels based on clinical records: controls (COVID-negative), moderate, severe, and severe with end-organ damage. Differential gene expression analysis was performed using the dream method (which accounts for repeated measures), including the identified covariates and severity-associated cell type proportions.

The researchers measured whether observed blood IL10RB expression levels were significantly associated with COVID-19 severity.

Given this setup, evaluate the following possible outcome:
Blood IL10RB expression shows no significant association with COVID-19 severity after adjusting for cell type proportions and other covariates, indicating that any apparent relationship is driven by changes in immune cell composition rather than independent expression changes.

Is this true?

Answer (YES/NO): NO